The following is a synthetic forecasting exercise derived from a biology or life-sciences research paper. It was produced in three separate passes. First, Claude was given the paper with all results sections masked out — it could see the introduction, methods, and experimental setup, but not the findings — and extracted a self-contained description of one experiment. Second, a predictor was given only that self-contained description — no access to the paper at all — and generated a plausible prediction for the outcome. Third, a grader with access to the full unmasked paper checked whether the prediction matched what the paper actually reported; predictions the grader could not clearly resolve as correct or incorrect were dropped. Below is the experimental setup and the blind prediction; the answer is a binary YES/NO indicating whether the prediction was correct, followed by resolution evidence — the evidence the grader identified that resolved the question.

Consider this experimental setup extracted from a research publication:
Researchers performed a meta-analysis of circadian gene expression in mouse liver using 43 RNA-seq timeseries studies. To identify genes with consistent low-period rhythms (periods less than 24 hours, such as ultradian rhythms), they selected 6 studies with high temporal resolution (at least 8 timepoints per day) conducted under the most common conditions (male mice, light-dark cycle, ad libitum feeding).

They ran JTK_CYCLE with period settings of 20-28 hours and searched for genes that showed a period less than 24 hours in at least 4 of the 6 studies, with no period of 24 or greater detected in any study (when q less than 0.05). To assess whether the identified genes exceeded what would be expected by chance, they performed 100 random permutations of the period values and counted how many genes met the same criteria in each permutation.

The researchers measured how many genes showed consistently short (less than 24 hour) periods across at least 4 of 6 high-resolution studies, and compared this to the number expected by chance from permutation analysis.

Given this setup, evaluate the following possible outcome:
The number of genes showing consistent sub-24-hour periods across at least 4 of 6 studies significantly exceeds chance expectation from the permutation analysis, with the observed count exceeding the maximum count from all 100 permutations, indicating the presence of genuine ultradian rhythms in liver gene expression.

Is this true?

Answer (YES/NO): NO